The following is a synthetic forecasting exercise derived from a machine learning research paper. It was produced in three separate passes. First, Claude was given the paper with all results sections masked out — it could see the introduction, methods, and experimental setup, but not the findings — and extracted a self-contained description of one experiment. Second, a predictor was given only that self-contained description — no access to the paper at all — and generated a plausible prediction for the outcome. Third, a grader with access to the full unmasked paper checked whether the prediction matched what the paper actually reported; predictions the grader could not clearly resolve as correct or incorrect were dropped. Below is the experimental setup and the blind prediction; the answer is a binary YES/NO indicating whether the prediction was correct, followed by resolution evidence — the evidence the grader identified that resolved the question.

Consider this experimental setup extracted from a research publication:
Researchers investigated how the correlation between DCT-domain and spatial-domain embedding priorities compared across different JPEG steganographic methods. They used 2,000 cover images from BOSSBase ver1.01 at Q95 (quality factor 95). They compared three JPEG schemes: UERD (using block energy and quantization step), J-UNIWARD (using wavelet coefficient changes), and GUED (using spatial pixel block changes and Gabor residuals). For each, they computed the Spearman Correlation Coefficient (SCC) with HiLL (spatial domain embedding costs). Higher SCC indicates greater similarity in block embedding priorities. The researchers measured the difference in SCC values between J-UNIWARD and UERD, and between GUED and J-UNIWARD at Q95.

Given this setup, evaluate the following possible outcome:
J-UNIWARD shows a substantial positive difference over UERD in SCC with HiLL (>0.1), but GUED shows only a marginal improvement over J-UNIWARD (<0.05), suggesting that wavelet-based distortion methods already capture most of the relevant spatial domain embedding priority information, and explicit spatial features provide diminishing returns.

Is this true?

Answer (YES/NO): NO